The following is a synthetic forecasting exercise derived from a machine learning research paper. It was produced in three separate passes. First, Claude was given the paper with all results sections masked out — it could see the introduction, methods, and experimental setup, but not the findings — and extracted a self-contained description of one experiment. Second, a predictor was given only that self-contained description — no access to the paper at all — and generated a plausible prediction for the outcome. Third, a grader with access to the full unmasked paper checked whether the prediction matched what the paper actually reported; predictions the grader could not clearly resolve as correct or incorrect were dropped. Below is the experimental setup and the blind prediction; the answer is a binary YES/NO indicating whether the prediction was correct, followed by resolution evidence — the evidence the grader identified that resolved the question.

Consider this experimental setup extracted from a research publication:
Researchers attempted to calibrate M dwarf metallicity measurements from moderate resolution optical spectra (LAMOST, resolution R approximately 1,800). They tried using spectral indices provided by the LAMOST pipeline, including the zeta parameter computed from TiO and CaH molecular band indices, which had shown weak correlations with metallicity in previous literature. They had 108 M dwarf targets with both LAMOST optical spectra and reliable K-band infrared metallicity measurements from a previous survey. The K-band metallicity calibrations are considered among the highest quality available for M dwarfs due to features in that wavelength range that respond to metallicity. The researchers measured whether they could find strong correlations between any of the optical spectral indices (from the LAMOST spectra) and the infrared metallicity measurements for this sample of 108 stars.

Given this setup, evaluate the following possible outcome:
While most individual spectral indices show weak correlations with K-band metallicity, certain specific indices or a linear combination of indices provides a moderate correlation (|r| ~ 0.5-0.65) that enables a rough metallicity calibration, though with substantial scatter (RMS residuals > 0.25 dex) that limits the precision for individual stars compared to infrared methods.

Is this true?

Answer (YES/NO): NO